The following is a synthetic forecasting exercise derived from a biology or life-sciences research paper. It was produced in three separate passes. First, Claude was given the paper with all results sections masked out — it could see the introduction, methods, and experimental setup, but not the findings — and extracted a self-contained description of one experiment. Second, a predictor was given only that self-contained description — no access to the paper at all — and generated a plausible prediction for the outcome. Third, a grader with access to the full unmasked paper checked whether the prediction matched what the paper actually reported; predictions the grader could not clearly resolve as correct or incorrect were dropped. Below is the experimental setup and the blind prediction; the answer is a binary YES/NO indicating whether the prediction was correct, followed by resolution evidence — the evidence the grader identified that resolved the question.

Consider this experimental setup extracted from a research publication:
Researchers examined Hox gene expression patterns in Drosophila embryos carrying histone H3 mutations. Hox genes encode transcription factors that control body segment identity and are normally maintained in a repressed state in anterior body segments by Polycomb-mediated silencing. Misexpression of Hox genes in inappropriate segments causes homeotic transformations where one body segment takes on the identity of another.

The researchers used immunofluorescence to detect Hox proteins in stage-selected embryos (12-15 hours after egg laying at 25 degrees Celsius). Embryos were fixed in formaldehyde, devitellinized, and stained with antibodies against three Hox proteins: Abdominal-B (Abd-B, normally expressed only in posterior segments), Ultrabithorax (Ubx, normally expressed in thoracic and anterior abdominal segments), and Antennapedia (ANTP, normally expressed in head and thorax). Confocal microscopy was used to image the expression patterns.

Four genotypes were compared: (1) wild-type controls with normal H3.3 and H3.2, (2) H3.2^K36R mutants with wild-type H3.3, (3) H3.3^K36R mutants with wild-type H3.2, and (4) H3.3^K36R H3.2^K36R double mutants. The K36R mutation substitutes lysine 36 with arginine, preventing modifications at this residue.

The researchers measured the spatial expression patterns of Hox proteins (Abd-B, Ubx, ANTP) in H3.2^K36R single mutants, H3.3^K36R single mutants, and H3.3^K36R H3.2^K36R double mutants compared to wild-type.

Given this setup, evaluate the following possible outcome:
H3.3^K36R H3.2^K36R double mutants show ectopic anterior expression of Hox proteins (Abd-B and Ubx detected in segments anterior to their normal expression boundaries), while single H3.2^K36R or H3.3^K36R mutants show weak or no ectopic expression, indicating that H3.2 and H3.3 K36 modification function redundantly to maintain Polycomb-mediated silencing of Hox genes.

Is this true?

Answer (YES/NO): YES